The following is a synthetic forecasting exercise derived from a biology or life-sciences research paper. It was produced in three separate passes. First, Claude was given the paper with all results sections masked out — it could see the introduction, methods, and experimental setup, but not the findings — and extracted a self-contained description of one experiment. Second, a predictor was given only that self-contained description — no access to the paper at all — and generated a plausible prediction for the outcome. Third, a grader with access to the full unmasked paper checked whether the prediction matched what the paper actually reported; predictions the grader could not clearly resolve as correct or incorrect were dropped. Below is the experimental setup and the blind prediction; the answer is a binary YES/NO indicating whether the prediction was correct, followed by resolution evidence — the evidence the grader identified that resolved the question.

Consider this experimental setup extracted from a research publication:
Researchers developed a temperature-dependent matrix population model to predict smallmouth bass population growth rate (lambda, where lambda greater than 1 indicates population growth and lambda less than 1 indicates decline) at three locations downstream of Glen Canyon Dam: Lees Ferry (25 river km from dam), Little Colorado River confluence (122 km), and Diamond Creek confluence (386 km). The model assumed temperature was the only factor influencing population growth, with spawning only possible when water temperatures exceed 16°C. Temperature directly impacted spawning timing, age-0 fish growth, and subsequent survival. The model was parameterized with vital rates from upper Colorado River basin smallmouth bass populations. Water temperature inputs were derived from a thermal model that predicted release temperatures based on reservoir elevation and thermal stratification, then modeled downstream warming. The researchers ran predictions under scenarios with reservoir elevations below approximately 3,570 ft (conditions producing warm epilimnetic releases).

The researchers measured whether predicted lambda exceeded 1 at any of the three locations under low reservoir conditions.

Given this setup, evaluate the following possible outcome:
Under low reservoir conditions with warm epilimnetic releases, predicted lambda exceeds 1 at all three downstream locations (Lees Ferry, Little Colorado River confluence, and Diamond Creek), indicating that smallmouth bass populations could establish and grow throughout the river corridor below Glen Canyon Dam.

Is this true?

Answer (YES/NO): NO